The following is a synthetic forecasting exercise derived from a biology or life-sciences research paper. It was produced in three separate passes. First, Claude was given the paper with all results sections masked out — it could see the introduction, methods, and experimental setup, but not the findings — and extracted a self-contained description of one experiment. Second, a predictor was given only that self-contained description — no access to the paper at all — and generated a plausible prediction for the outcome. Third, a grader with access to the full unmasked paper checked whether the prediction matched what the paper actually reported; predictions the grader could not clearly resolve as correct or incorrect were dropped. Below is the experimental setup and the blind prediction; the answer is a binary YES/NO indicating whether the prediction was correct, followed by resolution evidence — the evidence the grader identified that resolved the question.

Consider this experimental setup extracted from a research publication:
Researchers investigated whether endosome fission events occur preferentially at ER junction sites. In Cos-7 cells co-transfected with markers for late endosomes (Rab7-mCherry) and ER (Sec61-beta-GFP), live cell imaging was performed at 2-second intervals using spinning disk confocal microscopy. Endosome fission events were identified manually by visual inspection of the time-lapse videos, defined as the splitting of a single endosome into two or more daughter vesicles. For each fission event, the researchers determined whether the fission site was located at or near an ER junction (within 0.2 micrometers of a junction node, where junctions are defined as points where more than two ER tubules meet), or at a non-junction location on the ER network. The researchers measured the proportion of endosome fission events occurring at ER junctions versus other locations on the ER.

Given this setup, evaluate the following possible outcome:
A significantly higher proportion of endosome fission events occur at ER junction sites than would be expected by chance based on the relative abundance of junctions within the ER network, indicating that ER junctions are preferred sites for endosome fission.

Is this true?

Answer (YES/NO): YES